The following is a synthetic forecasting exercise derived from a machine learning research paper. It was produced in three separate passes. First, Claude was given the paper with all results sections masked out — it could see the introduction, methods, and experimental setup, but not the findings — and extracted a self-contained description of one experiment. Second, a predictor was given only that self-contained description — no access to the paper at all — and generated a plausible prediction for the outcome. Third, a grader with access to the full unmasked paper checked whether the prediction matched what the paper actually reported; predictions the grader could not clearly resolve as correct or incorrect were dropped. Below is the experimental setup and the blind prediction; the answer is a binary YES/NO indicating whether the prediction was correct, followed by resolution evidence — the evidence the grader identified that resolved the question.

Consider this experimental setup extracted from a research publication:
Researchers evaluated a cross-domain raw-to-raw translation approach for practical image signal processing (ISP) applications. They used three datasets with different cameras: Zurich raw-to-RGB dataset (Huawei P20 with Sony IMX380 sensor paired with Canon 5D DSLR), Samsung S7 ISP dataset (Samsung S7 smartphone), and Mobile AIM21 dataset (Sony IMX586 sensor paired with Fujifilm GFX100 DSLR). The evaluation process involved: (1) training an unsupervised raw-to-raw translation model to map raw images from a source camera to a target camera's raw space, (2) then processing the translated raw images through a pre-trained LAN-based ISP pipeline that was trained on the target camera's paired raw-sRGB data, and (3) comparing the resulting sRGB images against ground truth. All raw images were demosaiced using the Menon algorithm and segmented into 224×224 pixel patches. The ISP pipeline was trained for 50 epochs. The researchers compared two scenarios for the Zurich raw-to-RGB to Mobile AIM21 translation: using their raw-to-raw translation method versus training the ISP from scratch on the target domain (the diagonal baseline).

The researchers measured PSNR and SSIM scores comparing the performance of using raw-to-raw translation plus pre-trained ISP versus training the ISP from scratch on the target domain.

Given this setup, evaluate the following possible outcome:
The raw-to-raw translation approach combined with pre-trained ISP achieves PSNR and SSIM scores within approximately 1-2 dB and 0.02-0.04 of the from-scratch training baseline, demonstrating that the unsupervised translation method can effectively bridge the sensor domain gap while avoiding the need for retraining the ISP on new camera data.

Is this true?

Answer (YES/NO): NO